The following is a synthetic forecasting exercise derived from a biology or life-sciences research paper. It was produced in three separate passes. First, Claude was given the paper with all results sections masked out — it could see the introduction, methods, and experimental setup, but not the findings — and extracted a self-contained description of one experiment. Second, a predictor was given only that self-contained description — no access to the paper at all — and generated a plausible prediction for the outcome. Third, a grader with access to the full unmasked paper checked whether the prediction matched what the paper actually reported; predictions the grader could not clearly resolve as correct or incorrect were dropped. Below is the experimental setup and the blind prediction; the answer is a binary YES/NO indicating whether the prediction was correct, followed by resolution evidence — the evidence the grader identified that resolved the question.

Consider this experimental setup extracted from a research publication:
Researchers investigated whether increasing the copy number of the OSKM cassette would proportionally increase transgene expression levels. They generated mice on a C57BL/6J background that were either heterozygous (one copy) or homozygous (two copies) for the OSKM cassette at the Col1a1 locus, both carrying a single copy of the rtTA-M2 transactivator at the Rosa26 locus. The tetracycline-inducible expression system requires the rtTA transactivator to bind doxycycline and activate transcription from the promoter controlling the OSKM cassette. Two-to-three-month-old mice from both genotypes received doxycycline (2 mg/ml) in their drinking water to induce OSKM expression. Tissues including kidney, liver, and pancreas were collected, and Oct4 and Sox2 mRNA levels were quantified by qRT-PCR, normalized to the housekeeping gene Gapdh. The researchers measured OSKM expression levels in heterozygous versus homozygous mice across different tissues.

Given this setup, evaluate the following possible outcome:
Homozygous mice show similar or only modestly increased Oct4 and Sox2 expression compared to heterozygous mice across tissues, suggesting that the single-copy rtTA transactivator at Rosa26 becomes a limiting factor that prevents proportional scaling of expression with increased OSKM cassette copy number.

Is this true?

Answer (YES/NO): NO